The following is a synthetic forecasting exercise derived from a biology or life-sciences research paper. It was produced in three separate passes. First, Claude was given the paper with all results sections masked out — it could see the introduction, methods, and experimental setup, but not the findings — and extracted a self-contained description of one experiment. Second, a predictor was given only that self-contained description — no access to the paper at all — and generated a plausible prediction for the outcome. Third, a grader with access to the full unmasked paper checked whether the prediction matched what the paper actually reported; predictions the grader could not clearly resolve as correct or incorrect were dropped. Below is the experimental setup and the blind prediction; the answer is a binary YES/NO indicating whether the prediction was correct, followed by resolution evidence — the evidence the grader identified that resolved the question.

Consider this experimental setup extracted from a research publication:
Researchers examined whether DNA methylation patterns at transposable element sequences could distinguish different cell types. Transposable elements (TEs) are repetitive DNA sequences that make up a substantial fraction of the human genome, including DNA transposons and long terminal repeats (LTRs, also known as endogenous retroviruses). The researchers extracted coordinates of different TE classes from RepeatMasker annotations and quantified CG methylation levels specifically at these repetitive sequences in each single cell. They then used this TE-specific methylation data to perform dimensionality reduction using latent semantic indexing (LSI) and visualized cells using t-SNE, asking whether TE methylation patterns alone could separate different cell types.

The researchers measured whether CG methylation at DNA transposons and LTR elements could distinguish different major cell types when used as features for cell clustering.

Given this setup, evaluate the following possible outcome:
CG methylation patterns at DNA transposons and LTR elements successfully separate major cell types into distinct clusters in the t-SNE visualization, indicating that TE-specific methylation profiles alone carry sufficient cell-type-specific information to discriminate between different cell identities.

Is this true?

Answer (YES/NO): YES